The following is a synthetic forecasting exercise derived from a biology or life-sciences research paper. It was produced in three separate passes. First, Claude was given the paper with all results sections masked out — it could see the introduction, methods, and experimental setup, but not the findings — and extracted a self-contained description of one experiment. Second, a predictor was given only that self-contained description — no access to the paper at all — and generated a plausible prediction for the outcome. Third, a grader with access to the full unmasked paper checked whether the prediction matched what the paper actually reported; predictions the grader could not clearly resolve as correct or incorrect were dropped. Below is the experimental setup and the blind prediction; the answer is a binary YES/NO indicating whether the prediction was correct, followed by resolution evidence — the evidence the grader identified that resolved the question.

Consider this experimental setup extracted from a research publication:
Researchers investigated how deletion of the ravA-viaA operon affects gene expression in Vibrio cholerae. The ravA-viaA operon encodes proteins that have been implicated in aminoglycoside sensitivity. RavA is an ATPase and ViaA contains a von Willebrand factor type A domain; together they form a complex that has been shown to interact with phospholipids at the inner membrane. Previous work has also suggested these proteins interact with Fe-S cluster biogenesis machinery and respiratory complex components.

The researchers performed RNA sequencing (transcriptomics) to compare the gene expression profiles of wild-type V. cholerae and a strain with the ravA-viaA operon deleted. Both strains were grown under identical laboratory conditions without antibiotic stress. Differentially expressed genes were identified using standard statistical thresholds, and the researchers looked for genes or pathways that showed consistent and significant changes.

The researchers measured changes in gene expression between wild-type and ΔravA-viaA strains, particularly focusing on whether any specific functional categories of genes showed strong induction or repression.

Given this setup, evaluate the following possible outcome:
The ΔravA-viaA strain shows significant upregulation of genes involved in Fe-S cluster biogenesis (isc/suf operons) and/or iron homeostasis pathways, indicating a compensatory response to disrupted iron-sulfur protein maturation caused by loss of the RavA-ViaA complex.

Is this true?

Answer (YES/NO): NO